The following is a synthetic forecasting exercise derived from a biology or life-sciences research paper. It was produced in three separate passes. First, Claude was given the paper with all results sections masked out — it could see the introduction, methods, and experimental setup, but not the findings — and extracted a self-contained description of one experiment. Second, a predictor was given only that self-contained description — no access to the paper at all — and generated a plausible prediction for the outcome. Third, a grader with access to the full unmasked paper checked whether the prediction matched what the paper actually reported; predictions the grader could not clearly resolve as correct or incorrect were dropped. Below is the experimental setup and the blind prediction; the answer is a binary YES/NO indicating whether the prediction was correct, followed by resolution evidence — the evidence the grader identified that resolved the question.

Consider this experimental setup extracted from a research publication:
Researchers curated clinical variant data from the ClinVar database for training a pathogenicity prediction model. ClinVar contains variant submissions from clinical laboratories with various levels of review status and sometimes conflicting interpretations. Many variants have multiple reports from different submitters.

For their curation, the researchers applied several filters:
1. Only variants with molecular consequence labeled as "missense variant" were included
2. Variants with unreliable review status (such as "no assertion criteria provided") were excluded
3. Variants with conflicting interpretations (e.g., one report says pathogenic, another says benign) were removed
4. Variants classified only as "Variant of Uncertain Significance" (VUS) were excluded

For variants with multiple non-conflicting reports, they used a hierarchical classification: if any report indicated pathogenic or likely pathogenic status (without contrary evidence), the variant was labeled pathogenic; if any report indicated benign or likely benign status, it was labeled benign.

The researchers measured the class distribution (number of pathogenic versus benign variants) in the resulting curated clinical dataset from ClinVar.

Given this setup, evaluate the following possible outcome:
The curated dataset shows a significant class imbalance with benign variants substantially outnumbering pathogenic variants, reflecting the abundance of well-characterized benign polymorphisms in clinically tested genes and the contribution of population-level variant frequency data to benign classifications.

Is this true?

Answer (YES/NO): YES